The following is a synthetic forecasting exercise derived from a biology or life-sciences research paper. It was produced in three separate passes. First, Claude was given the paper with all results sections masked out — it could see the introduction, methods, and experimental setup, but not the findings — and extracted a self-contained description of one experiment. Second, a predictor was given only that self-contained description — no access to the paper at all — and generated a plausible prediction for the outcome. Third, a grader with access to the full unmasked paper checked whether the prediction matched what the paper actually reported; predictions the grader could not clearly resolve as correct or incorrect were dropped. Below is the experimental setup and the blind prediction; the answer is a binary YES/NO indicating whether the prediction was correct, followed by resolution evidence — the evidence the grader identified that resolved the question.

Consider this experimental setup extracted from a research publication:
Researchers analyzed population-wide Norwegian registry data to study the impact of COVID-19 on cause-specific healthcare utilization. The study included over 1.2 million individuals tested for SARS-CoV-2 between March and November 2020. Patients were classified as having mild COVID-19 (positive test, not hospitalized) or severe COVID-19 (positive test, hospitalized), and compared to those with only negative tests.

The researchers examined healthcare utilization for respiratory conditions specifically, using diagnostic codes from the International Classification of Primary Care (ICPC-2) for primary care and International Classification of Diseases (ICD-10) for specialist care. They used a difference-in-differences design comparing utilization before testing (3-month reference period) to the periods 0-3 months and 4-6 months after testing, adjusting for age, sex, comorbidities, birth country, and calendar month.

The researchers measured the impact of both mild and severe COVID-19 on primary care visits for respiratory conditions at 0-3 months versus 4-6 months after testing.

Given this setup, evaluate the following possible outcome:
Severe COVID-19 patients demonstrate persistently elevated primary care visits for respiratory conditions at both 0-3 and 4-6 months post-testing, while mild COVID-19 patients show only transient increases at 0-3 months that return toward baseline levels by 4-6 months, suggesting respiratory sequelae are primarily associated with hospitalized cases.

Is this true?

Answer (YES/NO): NO